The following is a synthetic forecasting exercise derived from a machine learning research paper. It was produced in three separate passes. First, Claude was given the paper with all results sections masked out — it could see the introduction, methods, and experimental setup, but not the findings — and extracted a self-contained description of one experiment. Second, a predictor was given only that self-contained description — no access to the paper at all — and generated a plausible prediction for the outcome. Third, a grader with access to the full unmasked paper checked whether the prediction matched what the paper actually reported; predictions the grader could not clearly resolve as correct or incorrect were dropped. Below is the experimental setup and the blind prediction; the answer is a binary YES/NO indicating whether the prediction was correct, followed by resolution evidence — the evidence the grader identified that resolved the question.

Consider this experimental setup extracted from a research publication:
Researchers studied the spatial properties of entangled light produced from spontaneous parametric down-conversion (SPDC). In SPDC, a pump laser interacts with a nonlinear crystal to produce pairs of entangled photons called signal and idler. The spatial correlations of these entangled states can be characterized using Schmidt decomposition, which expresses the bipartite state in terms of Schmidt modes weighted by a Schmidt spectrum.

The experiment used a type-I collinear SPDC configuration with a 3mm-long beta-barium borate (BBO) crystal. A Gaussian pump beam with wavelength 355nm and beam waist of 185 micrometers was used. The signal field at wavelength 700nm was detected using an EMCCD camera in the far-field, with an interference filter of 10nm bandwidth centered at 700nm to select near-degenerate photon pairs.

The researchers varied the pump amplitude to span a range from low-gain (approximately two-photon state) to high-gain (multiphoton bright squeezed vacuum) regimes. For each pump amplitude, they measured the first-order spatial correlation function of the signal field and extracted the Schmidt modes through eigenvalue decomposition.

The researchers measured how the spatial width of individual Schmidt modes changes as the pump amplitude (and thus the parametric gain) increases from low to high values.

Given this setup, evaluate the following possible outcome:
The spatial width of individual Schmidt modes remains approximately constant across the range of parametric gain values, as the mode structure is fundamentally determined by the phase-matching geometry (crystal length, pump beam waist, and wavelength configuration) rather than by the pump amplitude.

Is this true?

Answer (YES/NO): NO